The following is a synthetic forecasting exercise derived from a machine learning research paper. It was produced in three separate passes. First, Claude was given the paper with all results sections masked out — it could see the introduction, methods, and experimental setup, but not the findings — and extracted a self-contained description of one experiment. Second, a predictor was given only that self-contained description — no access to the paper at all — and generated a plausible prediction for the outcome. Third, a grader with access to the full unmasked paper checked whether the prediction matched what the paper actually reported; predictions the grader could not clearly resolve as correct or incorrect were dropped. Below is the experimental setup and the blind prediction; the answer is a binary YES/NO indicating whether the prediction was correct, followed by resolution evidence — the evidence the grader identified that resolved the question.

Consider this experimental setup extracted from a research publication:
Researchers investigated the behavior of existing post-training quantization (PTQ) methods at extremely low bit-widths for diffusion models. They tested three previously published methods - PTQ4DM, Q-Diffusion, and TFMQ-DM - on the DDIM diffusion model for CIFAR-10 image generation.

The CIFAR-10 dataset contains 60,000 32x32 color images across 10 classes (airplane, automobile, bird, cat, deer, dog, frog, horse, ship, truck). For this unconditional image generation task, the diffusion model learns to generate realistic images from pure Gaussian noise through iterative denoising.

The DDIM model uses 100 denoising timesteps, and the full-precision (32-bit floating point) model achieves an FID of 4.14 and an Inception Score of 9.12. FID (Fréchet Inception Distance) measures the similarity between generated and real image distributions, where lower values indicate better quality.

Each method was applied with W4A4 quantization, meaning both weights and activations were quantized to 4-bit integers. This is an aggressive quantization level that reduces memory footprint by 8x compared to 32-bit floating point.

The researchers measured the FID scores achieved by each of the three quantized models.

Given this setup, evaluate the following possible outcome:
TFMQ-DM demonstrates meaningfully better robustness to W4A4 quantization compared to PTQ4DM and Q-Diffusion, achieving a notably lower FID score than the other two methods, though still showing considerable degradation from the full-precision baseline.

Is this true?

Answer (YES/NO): YES